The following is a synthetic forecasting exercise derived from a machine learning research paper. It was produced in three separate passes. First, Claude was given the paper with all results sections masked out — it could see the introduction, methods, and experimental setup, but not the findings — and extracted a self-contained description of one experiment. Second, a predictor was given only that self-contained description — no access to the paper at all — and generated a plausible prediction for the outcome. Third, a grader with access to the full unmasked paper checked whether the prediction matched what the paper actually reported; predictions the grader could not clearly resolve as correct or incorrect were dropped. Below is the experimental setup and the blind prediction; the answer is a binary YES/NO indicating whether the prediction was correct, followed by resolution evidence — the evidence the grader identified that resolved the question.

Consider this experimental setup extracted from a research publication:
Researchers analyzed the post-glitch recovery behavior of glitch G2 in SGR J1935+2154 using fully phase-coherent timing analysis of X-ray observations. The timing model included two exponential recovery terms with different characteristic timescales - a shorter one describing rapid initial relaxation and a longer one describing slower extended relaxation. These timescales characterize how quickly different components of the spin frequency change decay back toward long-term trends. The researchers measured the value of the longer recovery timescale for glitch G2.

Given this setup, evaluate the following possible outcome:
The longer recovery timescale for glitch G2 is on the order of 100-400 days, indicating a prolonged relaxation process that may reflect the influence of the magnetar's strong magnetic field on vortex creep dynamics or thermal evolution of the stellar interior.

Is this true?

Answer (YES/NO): YES